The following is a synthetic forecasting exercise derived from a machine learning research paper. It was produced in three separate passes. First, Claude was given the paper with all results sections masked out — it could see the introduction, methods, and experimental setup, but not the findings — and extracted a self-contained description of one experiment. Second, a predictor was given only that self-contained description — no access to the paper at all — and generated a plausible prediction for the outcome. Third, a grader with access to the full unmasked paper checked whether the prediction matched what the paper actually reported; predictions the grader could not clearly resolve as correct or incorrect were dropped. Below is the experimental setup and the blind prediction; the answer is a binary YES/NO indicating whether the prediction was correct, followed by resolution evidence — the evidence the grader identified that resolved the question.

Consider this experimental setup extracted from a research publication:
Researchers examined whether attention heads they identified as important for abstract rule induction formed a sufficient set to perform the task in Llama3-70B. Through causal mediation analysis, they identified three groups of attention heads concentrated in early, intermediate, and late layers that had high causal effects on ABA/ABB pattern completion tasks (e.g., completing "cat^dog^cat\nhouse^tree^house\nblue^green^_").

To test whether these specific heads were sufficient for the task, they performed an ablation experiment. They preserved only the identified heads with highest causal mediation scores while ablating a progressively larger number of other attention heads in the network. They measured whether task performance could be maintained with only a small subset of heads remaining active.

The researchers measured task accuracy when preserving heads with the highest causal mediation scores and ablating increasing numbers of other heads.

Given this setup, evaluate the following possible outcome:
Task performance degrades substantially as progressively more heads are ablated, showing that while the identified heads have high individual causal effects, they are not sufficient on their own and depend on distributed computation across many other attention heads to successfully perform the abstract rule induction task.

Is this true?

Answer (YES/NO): NO